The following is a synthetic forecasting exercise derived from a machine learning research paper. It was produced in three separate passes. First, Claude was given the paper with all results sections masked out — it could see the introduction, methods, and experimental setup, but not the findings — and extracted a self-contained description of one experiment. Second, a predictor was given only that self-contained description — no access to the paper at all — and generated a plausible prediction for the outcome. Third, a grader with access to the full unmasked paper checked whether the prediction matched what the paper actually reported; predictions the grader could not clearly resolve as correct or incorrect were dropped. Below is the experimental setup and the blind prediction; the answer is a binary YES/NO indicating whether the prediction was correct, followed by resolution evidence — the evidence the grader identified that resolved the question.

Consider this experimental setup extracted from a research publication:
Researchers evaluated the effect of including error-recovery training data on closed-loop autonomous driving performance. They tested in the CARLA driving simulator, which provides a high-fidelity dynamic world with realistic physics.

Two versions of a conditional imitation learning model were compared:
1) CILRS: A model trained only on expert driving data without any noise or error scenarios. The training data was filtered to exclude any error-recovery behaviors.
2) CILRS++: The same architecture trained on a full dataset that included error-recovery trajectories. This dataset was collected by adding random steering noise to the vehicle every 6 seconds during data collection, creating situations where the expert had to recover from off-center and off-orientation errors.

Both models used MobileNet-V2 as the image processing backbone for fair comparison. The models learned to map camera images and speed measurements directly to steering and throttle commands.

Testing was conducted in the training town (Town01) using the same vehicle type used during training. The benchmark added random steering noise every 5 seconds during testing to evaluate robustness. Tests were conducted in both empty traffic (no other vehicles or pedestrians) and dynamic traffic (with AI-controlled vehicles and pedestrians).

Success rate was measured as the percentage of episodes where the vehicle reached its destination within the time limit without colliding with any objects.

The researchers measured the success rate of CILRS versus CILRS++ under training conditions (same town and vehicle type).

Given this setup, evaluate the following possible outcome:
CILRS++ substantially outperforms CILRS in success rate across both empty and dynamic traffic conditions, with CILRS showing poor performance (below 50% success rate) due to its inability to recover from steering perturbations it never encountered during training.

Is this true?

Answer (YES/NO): YES